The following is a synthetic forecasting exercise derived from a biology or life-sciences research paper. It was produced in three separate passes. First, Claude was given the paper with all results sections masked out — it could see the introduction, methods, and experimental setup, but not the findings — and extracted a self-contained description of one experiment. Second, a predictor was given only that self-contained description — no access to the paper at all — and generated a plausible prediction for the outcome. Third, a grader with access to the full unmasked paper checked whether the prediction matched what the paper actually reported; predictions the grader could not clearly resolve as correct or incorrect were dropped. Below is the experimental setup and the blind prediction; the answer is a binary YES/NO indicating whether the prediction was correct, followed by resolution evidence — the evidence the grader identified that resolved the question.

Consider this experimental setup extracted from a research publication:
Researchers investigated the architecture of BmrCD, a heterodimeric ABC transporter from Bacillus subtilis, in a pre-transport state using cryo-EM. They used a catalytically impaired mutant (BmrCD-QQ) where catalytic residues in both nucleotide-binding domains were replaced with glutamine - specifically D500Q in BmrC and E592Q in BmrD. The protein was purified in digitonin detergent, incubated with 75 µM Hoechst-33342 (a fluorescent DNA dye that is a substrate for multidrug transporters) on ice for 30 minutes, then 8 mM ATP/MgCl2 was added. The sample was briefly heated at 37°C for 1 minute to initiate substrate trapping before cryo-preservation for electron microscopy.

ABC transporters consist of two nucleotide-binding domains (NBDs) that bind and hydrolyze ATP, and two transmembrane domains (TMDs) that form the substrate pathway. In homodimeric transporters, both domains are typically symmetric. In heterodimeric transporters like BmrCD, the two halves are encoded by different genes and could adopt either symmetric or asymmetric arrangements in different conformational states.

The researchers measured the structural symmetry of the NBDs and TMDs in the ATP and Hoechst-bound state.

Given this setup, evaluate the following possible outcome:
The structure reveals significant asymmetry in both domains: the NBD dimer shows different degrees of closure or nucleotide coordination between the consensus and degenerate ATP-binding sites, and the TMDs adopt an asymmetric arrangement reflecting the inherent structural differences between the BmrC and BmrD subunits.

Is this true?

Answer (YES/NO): NO